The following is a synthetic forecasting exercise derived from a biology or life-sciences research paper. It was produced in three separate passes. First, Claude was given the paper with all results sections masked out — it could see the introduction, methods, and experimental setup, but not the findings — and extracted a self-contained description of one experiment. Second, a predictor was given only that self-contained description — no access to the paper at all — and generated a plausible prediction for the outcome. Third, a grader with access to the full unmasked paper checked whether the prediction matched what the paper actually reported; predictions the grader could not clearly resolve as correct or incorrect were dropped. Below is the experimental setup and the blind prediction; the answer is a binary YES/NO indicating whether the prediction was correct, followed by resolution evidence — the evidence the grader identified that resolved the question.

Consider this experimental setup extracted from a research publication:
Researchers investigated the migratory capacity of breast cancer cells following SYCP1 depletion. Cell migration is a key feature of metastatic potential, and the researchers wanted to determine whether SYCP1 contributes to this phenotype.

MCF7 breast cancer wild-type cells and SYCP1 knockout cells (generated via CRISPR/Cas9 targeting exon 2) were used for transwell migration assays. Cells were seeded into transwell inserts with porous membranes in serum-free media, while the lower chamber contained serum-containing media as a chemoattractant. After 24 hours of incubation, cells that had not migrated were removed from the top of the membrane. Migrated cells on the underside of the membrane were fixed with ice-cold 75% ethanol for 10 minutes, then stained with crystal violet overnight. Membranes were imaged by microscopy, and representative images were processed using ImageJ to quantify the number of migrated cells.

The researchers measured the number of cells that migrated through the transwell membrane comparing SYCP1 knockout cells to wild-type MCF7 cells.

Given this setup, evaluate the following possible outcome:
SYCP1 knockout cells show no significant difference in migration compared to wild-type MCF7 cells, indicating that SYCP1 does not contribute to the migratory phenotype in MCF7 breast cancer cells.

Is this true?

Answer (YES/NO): NO